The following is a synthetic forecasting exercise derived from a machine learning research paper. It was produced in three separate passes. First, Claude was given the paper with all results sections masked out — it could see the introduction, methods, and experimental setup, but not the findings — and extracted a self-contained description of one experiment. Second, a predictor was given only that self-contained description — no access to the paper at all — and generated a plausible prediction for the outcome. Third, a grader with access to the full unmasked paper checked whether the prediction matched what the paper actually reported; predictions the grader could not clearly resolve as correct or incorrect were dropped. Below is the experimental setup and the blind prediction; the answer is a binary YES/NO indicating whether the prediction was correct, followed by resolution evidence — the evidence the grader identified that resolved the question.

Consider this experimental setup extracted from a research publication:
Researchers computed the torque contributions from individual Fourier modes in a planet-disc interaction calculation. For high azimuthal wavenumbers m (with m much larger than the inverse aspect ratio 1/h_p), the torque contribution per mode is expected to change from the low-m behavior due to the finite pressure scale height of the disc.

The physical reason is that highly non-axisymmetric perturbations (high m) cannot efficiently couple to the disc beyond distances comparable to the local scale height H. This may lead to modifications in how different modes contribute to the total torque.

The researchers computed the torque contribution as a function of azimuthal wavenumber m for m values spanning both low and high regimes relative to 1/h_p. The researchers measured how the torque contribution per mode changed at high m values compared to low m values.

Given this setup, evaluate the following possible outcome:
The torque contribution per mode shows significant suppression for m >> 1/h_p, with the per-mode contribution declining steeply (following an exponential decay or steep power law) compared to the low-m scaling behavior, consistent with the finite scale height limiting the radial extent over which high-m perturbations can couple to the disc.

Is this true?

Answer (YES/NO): YES